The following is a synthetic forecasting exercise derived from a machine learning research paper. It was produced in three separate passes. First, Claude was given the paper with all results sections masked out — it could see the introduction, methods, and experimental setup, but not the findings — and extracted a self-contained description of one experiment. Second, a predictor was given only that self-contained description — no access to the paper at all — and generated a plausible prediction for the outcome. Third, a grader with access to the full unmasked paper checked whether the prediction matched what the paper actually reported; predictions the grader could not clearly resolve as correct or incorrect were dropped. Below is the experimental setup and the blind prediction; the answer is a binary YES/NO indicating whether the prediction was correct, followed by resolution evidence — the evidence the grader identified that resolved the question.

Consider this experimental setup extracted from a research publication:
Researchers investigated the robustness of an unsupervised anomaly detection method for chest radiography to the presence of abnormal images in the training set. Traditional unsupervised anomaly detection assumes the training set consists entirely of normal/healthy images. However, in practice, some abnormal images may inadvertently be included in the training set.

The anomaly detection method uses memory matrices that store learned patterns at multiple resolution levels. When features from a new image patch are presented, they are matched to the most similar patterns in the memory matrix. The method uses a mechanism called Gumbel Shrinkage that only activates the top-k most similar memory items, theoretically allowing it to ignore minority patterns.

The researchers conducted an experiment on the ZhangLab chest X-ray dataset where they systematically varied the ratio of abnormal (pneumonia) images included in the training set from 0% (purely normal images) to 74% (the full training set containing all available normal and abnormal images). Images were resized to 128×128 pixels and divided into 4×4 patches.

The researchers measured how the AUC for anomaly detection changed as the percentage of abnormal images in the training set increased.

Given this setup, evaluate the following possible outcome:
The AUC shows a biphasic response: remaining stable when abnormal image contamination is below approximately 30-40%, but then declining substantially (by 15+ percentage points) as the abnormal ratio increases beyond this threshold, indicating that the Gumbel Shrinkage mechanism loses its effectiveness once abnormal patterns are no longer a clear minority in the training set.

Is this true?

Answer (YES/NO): NO